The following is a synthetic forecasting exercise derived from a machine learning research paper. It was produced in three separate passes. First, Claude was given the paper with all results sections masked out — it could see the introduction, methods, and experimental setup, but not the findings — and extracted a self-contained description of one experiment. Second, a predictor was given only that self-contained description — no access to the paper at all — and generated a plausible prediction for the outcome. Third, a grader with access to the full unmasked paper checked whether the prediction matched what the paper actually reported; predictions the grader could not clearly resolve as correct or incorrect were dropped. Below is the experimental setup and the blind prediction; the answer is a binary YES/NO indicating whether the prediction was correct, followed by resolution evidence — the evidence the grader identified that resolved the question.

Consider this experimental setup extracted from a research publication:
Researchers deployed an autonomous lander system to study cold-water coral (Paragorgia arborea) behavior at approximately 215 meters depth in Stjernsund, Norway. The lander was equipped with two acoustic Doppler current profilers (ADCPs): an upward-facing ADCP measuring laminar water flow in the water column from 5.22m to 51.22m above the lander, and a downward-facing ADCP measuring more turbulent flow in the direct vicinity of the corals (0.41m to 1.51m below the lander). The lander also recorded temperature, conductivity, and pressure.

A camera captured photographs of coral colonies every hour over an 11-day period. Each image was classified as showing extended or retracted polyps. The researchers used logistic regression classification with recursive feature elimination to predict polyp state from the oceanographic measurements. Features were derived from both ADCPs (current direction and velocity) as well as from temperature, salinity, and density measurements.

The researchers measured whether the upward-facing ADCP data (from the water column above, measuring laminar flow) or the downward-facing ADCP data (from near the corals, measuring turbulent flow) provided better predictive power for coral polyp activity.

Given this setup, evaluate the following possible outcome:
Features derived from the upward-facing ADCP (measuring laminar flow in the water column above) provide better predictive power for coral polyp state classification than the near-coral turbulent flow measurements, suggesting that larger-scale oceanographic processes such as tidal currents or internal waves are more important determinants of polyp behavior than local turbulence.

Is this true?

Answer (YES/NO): YES